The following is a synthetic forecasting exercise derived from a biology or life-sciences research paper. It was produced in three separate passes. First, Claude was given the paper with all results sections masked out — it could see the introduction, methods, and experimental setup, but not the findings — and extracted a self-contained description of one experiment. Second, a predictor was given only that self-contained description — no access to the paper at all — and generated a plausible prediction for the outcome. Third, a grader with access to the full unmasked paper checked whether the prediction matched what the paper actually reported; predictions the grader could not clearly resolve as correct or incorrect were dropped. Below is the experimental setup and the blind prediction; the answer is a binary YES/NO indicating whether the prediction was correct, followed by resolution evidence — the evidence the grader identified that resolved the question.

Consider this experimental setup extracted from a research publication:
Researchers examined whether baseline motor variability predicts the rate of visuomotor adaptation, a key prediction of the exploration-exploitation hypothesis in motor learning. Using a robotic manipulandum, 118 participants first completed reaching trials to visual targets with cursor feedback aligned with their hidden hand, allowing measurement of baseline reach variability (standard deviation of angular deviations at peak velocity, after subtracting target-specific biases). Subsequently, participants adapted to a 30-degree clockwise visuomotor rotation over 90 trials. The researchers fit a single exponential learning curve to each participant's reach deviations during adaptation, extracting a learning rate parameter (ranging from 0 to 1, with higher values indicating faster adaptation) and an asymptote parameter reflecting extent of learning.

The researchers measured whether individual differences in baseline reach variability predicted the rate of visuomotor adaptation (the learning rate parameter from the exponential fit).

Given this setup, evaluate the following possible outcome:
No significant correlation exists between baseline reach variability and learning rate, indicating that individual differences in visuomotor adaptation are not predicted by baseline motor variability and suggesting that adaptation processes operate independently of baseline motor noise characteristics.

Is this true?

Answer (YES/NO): YES